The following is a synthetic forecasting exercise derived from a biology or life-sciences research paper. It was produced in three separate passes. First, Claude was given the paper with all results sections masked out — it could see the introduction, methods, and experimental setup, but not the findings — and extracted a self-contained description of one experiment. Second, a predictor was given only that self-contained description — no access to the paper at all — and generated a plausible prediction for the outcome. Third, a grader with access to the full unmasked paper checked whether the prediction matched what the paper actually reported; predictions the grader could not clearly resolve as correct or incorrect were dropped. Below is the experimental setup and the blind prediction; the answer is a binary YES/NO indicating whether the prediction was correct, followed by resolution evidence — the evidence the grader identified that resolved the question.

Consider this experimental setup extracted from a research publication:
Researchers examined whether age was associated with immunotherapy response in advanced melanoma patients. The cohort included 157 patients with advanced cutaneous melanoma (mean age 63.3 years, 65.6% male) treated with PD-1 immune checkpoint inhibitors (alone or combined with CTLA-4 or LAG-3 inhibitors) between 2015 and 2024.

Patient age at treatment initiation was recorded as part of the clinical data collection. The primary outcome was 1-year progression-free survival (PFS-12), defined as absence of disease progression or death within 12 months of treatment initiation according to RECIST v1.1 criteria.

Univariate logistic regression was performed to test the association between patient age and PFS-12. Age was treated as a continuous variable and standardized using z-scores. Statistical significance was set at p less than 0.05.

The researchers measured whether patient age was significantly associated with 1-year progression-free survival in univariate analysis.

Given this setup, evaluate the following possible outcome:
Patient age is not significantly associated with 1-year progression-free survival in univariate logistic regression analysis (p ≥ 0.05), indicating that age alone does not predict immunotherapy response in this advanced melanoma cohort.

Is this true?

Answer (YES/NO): NO